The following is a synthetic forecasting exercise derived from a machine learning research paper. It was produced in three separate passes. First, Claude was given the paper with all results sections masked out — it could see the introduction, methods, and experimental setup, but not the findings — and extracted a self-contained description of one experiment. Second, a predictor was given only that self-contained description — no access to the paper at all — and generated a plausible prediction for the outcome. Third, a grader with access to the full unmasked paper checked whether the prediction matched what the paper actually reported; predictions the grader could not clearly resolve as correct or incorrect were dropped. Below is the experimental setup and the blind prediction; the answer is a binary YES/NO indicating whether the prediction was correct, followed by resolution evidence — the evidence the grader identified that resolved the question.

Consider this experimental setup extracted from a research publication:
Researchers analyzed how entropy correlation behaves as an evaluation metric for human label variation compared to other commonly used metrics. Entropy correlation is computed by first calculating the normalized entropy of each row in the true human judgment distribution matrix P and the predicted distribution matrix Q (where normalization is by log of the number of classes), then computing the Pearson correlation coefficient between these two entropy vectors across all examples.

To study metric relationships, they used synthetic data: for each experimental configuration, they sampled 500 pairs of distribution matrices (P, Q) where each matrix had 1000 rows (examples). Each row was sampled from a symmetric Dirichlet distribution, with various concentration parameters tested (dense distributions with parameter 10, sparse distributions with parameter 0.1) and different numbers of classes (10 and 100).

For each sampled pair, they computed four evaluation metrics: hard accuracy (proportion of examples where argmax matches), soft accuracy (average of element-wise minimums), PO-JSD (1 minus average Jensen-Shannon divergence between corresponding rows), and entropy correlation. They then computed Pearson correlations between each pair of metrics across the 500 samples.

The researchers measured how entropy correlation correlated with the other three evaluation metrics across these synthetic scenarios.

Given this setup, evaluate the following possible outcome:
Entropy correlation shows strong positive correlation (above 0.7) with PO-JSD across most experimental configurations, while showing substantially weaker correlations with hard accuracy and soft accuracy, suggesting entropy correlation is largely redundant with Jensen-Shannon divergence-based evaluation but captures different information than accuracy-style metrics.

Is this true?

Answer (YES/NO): NO